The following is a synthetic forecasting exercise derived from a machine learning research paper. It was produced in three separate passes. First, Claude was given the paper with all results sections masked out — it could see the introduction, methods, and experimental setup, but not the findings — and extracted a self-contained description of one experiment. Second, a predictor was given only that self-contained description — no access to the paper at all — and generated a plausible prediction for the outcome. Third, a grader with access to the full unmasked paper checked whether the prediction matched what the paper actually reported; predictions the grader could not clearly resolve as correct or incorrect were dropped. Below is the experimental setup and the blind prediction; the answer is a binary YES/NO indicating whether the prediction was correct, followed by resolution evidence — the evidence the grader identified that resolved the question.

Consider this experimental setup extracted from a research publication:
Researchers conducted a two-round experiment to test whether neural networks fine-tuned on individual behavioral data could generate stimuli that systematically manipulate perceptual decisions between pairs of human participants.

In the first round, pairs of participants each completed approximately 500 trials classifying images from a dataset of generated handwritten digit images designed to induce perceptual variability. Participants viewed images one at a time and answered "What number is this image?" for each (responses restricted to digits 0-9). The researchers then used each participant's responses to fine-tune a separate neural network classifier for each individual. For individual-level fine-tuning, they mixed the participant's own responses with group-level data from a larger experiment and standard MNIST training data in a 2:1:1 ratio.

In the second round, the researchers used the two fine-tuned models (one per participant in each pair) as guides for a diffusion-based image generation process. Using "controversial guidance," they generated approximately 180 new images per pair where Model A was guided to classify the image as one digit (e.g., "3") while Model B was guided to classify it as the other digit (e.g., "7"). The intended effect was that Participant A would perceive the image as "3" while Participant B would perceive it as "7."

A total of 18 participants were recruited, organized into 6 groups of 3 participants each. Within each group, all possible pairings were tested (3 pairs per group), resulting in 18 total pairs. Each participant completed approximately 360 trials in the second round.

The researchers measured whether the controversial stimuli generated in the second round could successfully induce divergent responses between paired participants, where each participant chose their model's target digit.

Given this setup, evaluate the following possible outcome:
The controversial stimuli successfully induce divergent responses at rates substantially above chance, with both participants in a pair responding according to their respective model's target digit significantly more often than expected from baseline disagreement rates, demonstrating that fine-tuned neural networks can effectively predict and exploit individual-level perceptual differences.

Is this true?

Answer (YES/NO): YES